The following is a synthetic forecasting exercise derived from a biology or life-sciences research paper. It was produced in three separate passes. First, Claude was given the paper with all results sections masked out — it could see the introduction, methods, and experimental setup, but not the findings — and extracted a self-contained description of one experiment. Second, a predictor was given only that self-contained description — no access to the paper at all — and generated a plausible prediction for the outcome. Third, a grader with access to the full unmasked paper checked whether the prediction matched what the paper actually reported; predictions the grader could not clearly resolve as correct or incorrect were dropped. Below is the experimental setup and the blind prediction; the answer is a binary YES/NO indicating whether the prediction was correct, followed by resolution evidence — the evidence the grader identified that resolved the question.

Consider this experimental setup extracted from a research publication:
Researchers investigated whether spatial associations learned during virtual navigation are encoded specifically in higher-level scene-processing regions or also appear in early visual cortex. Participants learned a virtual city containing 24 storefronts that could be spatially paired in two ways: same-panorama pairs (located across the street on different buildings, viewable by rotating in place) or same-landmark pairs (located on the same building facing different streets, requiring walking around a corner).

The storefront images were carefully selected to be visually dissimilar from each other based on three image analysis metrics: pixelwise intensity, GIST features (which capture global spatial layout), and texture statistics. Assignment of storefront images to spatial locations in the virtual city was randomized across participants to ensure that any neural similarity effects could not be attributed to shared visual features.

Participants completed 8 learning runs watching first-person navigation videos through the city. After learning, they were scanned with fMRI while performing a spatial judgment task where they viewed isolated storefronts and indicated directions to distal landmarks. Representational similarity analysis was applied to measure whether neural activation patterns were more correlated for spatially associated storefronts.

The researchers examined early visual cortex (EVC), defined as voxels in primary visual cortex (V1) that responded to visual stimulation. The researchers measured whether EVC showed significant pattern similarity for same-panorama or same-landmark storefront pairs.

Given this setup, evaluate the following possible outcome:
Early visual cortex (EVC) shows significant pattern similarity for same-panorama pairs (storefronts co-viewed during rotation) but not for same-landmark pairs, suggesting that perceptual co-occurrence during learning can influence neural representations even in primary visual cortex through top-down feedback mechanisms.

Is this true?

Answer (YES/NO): NO